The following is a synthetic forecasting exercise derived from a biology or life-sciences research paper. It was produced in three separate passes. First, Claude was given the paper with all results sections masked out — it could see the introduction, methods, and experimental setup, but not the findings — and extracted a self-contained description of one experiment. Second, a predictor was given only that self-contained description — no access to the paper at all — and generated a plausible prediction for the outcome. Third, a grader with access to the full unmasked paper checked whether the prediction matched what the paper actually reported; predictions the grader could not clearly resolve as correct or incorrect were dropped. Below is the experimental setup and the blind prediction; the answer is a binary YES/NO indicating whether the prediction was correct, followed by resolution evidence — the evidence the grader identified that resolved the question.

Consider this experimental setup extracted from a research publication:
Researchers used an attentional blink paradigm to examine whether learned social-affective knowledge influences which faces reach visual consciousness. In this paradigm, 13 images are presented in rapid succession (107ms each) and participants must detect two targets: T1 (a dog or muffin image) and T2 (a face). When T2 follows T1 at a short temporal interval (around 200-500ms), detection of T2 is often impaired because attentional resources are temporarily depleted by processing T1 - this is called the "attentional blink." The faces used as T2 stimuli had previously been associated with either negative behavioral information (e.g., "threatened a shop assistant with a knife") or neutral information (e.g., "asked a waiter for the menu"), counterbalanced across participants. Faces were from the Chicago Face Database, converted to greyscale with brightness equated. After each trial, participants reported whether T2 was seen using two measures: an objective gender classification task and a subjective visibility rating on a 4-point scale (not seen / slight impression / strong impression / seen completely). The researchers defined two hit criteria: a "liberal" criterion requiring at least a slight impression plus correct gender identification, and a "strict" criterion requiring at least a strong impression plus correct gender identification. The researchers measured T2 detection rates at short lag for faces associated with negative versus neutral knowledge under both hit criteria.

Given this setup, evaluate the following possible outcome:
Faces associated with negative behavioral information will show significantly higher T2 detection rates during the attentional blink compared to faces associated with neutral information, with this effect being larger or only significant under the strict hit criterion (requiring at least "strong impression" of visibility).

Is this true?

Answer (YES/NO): YES